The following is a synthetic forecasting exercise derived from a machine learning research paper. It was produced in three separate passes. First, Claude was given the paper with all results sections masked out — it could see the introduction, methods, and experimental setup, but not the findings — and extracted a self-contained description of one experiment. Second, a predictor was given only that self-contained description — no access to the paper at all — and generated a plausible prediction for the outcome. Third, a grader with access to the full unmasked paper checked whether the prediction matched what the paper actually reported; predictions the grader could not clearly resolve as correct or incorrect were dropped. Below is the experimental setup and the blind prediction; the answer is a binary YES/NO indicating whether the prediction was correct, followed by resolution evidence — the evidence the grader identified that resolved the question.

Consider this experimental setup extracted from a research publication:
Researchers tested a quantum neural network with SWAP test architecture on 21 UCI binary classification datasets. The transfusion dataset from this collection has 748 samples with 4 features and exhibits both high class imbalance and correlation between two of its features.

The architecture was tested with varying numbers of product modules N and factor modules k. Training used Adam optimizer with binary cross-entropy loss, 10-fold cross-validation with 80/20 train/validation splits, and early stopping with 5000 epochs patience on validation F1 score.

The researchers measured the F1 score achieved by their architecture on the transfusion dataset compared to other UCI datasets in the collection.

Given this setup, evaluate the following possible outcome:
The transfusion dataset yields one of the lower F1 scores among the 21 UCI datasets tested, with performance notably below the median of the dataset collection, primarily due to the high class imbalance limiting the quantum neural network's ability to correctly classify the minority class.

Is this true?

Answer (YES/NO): YES